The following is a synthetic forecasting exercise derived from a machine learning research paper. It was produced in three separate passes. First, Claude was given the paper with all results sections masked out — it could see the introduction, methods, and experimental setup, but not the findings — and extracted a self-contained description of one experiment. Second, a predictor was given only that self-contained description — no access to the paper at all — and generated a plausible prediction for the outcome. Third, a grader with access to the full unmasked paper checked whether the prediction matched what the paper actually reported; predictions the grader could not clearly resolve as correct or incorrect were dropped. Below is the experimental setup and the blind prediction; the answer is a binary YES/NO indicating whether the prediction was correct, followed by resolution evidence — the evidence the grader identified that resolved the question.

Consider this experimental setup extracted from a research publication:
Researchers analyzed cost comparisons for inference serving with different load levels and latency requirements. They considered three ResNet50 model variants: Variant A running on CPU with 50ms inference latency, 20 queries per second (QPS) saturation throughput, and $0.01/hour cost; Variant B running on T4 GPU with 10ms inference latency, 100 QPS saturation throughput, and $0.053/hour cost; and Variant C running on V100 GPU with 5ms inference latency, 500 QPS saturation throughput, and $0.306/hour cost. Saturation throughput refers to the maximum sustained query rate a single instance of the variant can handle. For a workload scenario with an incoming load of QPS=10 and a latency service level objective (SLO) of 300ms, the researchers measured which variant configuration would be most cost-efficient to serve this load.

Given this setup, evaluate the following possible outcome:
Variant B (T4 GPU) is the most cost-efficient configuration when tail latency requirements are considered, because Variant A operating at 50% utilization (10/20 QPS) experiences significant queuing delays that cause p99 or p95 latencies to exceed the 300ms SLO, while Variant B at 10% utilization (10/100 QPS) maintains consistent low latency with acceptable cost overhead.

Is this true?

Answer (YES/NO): NO